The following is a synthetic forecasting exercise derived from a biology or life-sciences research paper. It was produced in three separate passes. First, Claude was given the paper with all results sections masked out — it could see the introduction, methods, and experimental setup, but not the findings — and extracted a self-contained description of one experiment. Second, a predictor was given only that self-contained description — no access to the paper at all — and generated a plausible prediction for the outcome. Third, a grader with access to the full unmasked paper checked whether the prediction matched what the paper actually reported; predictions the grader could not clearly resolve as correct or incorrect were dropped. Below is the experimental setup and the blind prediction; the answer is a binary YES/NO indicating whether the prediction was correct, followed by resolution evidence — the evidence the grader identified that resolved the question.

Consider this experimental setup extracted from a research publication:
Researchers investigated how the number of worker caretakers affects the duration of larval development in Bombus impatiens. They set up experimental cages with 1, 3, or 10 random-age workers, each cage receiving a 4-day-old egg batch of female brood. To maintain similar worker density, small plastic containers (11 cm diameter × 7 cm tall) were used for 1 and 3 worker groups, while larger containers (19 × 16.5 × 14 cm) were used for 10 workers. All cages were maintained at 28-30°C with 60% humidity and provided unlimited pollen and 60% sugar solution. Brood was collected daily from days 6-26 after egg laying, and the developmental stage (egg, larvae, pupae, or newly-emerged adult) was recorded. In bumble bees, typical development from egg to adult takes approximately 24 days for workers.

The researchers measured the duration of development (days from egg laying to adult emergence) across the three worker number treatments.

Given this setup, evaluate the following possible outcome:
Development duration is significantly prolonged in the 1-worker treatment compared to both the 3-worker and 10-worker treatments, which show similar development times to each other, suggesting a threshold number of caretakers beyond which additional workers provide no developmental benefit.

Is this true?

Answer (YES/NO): NO